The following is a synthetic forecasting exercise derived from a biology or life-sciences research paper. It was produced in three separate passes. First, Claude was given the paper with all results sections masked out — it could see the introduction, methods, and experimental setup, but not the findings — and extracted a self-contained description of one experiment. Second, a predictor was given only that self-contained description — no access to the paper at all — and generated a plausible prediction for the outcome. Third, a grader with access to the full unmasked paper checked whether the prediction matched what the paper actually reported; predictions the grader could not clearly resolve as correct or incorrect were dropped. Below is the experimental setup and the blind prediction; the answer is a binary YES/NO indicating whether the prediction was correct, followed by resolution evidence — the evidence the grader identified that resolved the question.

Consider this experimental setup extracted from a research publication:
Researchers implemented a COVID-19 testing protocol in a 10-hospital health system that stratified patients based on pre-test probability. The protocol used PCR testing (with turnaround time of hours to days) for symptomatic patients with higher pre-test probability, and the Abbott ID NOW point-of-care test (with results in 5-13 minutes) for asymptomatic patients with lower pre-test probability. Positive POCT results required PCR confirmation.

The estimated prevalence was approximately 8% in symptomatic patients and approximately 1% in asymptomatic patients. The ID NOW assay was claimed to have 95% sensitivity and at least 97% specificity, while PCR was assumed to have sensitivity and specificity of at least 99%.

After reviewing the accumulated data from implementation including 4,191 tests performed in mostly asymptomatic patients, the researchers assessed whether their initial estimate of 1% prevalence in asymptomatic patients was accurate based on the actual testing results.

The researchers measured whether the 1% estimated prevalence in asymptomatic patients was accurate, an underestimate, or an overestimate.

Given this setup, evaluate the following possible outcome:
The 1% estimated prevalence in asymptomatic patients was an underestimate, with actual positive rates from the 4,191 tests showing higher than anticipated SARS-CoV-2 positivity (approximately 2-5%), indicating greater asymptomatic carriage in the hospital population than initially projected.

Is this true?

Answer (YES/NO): NO